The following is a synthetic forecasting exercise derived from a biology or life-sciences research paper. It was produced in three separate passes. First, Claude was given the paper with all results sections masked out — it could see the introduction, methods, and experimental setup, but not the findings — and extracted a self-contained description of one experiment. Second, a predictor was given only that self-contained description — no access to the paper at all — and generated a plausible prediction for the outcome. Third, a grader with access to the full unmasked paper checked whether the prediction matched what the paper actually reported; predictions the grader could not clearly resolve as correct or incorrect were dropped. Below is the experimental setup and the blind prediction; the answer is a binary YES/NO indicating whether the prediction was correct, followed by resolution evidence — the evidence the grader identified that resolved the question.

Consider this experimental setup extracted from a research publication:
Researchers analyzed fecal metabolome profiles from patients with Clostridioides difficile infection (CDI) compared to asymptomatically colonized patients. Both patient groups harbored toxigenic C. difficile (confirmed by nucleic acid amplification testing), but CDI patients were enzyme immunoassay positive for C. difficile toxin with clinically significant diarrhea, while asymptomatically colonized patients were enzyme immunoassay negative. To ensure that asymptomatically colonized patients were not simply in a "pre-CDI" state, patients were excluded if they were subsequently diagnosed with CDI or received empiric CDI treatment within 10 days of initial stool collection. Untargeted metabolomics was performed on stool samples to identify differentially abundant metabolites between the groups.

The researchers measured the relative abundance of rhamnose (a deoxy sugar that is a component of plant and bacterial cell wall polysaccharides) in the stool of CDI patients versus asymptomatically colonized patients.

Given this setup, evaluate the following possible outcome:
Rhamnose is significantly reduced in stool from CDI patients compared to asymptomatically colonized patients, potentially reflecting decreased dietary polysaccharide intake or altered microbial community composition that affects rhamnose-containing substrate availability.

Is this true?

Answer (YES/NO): YES